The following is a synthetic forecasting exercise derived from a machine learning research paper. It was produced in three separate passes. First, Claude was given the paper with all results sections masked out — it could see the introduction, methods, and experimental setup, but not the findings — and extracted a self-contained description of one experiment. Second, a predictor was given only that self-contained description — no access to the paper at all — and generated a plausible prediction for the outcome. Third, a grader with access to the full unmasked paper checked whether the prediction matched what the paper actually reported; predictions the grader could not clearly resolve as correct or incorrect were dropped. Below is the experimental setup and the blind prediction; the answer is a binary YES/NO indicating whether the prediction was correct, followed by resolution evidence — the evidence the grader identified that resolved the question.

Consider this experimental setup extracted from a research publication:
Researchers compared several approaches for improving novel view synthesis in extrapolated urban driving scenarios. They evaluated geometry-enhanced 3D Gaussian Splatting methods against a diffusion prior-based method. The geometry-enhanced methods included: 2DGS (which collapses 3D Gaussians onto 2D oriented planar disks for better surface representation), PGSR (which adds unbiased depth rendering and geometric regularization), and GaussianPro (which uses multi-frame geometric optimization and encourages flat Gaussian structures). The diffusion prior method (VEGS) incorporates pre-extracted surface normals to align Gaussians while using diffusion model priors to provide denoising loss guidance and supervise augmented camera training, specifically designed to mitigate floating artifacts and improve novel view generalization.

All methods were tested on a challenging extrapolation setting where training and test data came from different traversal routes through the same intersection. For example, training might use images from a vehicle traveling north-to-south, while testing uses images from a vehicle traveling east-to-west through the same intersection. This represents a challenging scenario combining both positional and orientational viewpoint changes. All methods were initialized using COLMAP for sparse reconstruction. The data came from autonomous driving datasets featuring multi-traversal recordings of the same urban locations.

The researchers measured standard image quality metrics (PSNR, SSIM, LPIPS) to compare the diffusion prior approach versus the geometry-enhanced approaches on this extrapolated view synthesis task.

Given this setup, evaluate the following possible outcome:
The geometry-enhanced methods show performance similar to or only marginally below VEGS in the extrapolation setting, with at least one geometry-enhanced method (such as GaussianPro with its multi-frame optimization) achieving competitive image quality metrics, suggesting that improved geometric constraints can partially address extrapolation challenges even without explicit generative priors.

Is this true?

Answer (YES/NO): YES